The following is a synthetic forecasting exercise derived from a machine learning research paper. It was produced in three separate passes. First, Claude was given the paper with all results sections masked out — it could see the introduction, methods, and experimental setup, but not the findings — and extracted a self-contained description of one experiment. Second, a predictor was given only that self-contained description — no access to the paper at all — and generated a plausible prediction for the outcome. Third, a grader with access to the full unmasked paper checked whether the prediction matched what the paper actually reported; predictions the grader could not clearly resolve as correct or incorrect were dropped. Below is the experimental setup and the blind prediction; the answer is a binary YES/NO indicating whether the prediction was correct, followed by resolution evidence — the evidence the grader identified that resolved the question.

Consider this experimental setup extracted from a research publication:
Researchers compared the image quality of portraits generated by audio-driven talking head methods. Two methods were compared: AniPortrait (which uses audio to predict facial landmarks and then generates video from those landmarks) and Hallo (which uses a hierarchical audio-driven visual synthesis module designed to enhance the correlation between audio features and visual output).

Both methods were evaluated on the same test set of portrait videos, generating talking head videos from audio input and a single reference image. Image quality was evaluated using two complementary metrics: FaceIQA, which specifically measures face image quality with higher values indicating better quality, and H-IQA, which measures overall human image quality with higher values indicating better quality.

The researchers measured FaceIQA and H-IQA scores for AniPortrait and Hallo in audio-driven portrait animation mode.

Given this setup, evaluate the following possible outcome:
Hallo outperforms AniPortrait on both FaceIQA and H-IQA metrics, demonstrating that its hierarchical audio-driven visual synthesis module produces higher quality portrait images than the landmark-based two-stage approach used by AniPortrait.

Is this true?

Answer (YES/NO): NO